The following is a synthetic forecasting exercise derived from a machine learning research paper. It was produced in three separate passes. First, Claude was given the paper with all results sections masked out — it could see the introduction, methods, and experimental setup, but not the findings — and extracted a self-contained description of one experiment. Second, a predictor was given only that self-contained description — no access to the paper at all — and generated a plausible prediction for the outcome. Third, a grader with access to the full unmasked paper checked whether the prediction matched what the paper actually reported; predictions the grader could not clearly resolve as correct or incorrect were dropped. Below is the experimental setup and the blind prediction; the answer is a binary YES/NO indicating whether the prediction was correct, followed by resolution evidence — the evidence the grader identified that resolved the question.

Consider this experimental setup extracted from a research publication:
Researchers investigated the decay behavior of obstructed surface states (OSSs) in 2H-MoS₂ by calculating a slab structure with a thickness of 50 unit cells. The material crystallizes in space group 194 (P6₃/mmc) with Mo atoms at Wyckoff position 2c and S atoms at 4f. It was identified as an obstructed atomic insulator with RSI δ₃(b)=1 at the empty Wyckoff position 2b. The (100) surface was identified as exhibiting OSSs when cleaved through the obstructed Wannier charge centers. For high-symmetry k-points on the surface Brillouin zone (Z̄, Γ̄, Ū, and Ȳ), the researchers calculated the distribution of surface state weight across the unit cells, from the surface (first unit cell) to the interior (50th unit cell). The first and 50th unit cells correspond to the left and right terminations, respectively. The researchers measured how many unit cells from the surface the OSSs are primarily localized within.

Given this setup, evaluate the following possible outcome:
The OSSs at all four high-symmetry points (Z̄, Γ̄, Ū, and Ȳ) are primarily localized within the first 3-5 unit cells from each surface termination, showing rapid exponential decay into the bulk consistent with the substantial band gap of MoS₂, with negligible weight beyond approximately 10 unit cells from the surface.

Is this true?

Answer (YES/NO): NO